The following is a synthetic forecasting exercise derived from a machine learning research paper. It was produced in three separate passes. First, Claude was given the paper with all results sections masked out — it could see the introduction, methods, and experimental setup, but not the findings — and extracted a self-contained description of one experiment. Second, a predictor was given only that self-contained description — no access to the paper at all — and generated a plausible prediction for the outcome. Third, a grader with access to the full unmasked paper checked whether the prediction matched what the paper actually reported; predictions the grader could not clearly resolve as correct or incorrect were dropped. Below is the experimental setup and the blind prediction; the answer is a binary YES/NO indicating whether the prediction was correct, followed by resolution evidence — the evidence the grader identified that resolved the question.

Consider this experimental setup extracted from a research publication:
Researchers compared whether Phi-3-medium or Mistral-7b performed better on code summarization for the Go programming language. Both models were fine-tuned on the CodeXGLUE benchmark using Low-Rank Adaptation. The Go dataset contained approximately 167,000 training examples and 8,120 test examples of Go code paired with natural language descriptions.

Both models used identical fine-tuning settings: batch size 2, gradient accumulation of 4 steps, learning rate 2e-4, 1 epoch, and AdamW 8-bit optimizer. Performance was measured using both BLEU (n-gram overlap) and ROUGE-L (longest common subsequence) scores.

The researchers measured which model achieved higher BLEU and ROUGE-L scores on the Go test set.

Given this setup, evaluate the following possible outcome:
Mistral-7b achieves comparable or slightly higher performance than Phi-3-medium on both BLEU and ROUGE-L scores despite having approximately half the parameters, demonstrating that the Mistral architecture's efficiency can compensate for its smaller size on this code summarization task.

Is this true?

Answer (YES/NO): NO